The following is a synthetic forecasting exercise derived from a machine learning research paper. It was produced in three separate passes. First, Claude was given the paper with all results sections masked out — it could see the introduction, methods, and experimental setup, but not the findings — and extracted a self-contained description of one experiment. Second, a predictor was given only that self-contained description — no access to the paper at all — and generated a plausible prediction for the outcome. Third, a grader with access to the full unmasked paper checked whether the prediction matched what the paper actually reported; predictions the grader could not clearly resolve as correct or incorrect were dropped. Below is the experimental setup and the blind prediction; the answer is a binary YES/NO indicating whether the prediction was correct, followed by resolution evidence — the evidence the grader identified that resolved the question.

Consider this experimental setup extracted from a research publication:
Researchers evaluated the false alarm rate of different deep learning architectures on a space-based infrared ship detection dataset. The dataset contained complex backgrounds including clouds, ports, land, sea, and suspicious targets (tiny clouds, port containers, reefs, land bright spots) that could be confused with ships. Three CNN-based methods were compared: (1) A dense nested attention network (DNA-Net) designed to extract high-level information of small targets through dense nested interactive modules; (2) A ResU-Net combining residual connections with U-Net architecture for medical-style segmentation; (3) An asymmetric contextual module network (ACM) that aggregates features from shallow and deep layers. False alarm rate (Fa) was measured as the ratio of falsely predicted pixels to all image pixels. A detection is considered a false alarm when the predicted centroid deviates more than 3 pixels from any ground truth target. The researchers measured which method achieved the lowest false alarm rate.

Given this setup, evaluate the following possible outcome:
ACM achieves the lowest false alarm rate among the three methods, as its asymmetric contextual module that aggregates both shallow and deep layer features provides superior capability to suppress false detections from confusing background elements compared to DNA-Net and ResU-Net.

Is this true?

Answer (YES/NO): NO